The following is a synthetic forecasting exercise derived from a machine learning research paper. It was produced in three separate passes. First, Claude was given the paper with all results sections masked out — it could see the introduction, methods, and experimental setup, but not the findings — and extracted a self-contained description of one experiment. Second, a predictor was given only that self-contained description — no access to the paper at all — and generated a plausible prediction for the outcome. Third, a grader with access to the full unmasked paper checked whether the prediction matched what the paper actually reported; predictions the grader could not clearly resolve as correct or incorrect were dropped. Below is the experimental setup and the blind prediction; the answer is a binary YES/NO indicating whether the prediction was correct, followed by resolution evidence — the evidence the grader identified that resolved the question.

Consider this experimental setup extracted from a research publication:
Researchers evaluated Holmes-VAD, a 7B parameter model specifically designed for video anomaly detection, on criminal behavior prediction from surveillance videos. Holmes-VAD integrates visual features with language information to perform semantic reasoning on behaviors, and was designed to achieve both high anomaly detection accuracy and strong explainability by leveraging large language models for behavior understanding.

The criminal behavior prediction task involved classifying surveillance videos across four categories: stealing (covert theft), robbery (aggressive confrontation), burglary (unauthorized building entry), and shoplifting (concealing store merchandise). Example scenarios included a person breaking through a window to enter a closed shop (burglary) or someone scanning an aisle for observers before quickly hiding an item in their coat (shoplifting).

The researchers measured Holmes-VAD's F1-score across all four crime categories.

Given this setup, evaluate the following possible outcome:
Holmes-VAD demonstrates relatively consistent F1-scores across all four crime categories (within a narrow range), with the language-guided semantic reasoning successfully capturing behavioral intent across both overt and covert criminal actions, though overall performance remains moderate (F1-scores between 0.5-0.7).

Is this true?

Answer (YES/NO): NO